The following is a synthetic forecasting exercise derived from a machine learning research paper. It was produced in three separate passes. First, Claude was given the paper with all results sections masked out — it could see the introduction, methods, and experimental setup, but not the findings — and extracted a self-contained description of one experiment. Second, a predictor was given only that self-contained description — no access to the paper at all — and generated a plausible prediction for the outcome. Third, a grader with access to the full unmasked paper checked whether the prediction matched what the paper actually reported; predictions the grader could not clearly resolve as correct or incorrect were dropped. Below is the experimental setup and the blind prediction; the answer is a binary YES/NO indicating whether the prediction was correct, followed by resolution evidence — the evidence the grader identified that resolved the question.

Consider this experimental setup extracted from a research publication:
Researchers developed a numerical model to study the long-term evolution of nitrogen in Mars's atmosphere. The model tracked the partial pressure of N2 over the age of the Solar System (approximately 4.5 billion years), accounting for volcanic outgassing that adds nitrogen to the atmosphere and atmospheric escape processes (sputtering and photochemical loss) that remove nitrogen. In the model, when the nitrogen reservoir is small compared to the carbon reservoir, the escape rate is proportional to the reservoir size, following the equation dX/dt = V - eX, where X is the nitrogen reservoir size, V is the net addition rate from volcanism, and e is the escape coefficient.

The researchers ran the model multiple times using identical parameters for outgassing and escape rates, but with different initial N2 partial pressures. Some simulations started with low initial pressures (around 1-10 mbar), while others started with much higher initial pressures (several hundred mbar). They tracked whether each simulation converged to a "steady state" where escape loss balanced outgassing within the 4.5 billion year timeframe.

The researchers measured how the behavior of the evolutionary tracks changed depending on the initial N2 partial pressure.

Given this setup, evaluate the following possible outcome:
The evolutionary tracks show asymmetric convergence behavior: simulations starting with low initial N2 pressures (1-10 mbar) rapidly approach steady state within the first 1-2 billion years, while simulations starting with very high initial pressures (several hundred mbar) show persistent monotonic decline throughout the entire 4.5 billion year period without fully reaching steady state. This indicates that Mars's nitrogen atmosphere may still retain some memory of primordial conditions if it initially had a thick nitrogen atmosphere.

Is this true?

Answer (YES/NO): YES